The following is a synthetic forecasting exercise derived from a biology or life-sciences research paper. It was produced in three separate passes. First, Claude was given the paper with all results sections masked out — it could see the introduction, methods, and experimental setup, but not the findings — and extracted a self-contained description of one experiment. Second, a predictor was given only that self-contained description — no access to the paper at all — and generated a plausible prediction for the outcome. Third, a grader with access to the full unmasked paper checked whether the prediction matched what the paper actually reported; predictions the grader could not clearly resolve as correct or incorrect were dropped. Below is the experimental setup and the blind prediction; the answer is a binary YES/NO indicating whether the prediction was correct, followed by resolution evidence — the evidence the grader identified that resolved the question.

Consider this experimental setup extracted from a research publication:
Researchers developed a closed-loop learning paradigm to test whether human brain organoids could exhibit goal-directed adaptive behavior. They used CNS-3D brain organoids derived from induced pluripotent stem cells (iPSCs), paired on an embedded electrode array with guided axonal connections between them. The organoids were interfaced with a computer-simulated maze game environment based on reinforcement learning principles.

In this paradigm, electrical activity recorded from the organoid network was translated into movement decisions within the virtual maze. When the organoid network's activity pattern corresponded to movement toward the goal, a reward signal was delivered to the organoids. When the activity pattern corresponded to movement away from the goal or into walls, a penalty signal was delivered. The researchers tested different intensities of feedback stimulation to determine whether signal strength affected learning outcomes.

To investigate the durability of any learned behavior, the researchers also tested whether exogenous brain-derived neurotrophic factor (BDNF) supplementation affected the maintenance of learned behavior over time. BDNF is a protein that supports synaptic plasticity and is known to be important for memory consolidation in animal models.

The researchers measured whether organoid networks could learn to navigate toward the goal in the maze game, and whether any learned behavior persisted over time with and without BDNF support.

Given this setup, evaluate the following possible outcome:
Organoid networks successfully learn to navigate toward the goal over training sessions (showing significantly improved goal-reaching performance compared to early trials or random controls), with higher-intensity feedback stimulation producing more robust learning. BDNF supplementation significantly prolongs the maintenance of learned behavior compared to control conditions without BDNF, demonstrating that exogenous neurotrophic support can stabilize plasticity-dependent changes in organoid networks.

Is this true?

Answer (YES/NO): NO